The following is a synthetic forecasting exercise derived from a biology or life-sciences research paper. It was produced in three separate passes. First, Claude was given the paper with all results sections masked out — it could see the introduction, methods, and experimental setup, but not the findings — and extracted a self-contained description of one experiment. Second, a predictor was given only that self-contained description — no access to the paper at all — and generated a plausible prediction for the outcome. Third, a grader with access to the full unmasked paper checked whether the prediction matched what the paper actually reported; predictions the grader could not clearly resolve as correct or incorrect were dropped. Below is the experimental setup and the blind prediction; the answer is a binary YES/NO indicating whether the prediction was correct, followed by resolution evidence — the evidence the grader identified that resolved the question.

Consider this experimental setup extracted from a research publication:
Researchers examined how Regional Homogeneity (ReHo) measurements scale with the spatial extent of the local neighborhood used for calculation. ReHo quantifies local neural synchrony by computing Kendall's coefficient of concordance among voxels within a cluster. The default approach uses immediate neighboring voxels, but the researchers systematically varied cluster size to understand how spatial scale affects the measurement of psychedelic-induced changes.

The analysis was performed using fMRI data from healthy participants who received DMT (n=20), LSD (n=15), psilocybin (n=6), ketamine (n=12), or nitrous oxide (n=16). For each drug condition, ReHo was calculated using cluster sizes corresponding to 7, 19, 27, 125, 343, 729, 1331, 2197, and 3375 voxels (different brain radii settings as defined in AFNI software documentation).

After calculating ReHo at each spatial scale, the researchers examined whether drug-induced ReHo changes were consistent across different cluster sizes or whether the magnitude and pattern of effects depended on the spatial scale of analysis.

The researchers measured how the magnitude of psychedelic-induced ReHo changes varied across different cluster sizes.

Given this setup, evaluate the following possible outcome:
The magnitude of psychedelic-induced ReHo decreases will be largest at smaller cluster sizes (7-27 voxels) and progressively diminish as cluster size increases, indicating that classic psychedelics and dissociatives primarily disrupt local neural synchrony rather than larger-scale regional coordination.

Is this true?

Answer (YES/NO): YES